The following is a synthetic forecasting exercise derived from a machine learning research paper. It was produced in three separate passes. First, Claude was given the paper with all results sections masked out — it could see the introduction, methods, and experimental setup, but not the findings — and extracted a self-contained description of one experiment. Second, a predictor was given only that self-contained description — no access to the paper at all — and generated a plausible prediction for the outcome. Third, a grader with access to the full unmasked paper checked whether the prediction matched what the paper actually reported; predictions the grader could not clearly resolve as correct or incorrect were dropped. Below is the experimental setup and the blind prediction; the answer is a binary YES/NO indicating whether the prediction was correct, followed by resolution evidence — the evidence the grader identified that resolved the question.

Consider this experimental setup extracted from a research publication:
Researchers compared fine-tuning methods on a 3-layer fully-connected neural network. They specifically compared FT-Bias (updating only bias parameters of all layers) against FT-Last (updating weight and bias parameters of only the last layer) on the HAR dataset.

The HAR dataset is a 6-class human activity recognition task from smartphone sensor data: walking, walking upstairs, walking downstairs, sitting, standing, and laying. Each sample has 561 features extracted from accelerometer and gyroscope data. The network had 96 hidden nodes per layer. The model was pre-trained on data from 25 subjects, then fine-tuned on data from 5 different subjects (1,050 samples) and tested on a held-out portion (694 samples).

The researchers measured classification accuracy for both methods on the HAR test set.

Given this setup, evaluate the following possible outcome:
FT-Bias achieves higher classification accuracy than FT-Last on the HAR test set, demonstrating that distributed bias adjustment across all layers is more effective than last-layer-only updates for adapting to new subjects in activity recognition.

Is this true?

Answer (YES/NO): NO